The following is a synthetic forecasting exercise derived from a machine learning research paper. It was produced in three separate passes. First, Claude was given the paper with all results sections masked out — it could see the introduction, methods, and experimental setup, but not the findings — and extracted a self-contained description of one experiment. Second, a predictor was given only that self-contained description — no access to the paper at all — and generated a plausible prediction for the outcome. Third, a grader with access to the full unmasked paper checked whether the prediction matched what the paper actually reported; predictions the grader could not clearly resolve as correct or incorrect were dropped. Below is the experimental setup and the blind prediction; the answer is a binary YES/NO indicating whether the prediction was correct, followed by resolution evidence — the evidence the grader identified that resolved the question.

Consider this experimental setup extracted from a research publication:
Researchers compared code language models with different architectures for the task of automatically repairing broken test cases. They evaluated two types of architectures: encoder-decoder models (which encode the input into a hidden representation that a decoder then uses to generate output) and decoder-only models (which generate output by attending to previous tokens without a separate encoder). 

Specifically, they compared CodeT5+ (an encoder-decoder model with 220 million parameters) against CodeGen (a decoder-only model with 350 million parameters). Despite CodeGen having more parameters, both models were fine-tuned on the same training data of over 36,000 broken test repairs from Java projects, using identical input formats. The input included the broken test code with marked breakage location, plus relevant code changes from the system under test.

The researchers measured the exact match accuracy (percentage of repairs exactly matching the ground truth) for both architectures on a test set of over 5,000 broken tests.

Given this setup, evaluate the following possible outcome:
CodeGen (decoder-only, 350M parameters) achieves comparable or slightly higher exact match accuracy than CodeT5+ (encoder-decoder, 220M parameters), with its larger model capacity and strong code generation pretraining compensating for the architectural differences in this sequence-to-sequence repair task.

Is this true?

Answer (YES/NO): NO